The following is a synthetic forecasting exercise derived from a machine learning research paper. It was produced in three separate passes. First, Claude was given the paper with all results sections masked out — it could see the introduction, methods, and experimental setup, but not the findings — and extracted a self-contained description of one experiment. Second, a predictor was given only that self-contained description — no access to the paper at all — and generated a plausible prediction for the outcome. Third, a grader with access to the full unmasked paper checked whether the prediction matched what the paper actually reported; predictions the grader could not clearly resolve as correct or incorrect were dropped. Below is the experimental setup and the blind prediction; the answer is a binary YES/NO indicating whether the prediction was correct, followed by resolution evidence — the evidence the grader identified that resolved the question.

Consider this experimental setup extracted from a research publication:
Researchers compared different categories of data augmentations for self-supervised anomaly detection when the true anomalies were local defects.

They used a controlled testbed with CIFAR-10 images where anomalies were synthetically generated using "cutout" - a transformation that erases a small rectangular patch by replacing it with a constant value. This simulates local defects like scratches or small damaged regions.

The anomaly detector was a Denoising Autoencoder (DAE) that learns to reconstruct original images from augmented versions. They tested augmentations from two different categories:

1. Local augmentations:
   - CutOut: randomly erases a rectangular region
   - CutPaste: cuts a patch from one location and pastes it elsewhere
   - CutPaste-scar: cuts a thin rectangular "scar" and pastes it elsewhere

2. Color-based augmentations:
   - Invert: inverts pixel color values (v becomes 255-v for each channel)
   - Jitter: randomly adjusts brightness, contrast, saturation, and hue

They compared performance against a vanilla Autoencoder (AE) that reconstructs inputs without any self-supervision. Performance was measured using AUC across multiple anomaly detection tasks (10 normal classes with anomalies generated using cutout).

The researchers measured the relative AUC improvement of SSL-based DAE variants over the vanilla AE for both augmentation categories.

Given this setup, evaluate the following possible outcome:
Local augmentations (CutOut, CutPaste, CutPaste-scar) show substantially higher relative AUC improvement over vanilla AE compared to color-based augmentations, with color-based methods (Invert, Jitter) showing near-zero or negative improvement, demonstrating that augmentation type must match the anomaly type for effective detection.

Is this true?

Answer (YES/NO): YES